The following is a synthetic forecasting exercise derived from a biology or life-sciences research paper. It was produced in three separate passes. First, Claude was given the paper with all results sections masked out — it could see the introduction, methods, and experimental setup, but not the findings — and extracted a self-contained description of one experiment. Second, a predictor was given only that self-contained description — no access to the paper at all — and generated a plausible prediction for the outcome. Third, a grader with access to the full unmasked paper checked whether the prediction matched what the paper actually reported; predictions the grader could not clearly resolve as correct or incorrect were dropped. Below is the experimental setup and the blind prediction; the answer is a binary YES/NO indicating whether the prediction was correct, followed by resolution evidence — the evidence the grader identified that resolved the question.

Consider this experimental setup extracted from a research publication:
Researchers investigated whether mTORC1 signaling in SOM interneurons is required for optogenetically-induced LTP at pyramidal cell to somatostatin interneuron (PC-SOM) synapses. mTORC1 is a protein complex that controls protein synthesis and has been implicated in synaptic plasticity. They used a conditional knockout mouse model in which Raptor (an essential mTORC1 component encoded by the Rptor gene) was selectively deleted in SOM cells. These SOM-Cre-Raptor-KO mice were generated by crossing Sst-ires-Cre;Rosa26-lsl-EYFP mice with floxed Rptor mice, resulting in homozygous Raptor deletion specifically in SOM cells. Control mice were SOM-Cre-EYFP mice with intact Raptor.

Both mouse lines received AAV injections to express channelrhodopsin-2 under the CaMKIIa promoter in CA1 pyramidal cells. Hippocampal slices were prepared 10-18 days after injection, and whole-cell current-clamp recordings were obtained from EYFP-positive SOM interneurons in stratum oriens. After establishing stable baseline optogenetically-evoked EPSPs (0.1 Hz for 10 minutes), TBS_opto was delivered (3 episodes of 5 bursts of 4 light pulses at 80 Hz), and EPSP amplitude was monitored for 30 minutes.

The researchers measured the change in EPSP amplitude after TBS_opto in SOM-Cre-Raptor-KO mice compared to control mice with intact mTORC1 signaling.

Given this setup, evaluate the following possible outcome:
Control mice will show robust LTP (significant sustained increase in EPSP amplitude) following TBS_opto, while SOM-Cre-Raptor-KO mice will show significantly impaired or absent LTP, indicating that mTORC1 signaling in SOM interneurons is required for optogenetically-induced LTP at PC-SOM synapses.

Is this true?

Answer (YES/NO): YES